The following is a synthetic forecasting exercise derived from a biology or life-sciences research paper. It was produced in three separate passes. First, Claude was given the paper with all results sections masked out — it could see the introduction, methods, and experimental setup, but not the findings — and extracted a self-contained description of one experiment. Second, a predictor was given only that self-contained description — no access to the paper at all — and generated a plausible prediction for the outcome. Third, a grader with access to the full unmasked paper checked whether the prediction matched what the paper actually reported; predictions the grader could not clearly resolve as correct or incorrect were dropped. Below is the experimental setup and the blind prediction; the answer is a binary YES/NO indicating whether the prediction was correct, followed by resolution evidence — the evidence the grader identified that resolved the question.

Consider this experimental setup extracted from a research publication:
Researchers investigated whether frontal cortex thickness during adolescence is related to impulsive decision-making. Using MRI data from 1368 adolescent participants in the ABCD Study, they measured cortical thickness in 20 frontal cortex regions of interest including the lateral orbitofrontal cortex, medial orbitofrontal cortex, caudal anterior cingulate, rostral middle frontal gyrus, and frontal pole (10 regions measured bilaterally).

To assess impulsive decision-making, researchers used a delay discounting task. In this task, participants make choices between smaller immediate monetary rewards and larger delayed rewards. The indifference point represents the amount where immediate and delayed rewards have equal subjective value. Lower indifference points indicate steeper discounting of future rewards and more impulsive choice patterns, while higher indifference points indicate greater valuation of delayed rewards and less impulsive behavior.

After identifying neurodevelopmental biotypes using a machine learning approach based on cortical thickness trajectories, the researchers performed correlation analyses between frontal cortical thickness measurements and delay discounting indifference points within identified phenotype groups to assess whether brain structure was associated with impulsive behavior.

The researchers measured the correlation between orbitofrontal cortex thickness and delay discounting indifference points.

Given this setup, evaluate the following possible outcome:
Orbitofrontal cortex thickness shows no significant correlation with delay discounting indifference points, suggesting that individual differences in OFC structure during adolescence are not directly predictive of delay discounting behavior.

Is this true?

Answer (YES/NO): YES